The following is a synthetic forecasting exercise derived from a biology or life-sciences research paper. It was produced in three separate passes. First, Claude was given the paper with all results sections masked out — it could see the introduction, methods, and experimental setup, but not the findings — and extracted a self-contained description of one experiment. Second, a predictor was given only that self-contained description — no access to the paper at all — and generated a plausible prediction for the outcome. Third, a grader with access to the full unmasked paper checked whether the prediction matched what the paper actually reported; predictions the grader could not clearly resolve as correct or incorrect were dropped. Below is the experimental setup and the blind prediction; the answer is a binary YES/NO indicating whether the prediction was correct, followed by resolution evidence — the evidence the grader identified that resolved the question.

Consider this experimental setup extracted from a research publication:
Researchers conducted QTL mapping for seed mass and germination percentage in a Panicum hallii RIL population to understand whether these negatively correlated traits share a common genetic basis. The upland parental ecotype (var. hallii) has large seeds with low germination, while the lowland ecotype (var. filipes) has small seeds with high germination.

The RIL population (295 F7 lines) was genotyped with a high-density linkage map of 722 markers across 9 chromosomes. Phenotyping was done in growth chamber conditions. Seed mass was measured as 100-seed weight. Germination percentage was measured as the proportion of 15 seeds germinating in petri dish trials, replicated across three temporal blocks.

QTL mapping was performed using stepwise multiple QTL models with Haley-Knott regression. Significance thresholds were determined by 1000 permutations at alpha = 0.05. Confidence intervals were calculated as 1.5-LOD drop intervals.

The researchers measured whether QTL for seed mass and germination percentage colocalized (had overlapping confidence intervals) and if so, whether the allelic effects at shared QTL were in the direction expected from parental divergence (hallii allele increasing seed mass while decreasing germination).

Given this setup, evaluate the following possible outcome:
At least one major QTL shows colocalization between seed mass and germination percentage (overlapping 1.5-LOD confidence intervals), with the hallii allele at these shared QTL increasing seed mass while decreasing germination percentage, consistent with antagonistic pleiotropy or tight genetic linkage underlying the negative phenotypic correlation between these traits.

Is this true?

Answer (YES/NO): YES